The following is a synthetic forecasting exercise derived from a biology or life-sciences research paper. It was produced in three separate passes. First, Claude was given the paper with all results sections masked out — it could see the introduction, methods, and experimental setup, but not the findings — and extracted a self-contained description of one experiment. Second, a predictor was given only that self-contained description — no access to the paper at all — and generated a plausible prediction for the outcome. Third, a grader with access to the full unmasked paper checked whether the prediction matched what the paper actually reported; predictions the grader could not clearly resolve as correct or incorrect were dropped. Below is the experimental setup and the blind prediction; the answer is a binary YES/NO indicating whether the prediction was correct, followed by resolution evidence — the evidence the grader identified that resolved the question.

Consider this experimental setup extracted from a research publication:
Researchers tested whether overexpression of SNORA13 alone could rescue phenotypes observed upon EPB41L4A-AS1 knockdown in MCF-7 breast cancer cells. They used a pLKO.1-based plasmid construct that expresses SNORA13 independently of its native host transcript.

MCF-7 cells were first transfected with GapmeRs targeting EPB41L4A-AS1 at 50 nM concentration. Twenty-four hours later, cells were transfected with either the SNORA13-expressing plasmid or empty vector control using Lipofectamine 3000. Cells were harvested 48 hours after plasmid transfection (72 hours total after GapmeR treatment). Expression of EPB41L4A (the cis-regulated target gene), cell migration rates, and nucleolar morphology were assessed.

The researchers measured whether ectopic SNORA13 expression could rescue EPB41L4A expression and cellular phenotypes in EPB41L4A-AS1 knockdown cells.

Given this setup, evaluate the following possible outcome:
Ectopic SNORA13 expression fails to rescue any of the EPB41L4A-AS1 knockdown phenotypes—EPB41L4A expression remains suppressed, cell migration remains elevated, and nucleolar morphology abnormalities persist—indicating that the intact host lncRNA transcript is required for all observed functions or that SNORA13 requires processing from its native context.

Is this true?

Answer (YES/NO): YES